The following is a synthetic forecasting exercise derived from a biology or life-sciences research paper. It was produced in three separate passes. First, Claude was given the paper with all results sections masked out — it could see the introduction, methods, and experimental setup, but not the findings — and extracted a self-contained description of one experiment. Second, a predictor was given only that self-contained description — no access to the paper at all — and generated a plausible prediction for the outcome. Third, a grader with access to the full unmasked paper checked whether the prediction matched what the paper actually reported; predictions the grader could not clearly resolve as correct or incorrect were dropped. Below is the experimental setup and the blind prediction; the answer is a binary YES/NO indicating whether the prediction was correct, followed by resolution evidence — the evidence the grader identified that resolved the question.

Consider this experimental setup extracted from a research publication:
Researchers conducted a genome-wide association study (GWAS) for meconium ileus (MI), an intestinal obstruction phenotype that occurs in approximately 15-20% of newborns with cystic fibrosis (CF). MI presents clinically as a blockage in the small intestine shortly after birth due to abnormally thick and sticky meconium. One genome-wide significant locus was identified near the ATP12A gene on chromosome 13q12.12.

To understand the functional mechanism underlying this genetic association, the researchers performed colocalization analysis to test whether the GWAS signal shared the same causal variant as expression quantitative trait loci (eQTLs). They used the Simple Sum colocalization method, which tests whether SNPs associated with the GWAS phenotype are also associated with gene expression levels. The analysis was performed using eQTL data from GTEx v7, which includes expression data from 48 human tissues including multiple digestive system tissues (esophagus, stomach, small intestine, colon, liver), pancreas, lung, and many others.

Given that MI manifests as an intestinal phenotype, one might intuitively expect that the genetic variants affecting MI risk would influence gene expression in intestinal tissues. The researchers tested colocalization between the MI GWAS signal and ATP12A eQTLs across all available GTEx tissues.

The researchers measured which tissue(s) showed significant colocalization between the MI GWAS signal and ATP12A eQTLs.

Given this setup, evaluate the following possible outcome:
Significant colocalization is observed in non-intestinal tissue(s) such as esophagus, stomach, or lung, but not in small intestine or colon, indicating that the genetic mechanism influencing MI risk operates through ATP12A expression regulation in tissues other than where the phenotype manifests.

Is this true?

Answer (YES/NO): NO